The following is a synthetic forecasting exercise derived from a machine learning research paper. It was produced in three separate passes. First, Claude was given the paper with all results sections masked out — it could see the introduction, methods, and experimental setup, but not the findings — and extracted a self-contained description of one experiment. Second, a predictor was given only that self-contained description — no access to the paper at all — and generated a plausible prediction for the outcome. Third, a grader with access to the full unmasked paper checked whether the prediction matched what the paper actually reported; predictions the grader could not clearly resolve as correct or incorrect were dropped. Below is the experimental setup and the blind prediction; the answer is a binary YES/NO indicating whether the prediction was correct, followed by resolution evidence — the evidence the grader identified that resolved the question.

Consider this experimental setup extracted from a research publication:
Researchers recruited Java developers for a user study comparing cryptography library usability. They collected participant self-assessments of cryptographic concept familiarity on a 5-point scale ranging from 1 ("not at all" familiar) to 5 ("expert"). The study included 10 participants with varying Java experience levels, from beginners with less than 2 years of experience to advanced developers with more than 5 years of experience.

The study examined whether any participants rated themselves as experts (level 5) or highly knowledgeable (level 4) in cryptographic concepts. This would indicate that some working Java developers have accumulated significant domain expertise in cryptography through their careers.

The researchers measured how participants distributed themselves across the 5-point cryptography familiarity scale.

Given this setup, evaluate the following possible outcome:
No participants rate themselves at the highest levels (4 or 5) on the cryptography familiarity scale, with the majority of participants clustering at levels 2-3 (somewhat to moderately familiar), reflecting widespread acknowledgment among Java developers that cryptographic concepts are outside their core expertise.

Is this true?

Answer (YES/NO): YES